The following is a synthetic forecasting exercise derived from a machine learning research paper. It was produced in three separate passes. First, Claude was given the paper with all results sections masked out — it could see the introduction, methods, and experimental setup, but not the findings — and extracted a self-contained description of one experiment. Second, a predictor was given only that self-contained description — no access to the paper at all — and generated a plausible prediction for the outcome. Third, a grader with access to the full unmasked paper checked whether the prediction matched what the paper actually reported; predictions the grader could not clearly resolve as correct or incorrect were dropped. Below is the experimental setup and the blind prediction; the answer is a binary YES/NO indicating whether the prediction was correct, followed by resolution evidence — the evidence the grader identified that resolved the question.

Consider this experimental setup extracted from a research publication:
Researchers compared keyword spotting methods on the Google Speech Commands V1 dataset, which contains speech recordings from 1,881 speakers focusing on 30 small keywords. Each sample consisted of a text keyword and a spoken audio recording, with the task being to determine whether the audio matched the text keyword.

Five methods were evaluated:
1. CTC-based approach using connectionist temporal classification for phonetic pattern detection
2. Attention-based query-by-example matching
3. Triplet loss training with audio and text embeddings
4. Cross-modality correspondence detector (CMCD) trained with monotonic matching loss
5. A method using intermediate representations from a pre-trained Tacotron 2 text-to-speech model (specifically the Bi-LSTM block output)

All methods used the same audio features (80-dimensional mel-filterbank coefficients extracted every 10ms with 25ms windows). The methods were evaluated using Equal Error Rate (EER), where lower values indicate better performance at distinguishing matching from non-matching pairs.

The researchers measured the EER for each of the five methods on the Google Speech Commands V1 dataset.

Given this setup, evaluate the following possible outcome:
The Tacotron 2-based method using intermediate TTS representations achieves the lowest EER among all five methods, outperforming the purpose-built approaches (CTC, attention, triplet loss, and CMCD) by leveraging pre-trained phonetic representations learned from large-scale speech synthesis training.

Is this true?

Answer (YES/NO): NO